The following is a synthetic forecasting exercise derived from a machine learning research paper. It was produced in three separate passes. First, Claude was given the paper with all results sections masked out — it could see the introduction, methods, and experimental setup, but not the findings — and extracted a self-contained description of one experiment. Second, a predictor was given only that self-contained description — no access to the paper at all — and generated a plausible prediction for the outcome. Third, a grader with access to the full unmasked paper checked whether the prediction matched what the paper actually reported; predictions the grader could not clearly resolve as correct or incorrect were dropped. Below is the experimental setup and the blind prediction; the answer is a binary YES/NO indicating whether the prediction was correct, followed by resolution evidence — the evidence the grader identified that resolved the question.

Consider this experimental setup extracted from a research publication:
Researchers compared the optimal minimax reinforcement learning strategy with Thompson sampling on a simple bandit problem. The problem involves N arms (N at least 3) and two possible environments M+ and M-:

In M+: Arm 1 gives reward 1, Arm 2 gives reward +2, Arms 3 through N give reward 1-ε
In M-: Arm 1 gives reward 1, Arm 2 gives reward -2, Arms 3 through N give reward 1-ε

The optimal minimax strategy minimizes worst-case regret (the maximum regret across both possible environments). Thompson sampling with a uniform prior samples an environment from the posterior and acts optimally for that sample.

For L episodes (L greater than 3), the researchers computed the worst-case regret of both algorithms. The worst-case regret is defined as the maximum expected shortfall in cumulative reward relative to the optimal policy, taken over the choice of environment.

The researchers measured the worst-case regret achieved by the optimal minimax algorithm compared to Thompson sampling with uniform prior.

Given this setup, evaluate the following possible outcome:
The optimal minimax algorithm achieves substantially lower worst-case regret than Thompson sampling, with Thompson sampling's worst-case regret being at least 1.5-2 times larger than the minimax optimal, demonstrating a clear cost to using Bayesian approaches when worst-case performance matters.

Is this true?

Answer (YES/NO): NO